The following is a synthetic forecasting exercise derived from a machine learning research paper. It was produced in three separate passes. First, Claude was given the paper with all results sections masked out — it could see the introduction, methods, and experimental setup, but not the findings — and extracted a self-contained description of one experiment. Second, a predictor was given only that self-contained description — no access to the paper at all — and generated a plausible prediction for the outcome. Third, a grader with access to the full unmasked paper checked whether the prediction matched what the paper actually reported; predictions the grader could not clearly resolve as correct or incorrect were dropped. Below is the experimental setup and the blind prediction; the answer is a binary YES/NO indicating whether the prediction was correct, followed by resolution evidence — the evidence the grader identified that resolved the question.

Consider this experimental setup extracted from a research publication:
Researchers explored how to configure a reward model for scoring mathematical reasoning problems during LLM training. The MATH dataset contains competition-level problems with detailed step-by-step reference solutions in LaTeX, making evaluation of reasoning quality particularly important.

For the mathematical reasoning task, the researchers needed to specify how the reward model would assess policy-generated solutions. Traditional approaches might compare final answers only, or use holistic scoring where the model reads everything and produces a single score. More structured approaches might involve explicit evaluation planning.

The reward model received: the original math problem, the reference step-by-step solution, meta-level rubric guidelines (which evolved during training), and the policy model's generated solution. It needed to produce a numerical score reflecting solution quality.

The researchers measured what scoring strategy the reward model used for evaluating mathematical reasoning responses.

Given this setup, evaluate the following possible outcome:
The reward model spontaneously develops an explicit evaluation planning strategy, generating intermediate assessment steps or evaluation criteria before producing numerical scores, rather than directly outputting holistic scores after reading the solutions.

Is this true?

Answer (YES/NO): NO